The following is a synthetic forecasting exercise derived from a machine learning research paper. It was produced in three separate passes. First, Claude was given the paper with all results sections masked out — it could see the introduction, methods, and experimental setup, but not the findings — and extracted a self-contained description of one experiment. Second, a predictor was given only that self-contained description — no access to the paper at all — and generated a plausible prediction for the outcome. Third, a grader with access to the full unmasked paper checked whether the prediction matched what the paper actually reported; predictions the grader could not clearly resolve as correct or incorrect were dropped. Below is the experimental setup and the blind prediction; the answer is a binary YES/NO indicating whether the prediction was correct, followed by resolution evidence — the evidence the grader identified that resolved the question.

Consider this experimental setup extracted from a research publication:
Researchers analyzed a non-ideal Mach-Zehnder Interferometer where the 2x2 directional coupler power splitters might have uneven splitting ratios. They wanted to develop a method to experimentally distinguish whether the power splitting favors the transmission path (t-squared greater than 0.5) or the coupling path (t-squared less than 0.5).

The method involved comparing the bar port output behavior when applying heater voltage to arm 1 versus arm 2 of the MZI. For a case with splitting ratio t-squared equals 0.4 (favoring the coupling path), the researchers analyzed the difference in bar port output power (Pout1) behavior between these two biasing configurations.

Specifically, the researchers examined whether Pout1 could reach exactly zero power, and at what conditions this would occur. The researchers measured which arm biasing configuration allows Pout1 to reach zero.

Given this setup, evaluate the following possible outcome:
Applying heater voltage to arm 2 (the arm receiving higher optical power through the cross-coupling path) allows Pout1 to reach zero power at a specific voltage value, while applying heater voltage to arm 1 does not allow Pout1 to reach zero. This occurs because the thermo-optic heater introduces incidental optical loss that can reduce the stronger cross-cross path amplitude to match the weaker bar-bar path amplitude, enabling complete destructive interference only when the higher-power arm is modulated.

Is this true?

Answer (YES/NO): YES